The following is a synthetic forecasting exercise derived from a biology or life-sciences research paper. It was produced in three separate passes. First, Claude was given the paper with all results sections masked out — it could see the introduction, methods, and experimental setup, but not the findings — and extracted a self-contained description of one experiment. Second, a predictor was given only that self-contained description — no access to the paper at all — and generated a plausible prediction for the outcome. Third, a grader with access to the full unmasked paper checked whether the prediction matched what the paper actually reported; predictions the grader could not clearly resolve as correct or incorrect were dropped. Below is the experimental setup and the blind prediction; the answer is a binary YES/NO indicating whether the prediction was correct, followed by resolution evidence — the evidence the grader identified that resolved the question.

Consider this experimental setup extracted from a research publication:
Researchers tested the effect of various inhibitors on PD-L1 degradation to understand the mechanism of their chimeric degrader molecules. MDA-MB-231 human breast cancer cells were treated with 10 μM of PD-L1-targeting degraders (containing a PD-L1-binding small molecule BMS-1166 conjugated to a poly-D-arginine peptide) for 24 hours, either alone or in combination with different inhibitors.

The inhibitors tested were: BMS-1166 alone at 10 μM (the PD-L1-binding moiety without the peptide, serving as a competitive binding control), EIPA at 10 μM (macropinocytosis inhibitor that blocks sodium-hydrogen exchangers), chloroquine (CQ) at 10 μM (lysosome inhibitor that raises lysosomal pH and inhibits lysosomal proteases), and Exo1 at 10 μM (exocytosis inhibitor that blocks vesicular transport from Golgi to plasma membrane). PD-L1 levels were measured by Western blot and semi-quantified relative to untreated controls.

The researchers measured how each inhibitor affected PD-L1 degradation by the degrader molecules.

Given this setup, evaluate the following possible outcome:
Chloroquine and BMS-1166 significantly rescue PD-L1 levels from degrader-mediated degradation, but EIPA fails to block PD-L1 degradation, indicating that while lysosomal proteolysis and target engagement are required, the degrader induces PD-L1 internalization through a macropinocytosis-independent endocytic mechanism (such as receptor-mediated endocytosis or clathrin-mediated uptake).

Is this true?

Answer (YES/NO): NO